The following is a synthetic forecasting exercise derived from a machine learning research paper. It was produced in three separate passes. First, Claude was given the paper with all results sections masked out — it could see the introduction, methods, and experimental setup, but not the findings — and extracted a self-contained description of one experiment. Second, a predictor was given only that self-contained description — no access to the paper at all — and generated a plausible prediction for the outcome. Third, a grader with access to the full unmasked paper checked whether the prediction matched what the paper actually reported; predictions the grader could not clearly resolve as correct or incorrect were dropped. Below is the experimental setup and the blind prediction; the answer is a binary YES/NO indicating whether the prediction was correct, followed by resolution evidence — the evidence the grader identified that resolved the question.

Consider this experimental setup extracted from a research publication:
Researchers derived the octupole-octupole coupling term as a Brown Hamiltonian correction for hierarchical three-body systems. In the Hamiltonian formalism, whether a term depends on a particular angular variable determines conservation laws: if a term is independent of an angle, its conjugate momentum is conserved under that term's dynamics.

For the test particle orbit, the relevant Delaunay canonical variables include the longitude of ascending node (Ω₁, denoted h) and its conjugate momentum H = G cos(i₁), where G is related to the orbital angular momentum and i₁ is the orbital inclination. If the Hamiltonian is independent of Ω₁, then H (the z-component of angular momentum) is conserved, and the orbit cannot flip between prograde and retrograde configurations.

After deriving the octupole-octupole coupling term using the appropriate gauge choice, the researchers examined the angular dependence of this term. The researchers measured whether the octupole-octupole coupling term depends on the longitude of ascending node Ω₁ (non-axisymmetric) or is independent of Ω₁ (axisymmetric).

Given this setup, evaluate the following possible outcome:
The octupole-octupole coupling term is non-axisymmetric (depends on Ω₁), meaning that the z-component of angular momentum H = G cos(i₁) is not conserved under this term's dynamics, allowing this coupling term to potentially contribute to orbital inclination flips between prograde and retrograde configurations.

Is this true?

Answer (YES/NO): NO